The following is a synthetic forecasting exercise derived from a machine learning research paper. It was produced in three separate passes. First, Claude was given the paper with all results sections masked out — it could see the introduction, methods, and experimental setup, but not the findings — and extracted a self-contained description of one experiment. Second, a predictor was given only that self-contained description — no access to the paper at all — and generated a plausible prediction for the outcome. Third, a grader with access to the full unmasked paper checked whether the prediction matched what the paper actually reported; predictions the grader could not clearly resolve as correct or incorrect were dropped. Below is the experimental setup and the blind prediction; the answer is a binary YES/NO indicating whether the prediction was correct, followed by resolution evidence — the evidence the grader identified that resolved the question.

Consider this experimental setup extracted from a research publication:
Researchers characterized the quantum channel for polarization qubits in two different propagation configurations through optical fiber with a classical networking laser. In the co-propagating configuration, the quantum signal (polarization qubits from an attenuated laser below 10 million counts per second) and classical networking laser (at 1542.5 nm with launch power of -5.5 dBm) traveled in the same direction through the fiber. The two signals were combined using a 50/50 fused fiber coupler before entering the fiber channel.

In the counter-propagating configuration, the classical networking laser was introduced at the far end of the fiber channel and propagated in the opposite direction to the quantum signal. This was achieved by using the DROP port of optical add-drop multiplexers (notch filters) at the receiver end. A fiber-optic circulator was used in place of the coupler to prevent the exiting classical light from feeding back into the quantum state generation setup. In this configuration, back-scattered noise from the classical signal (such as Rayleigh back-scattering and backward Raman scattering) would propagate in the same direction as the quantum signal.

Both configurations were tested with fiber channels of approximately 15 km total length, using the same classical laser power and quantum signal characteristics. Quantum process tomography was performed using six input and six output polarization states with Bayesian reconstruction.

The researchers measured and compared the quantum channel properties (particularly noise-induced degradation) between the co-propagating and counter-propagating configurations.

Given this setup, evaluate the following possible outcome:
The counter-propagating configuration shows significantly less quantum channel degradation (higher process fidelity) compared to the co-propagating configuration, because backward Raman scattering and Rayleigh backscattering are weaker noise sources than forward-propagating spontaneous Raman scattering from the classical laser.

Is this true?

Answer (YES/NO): NO